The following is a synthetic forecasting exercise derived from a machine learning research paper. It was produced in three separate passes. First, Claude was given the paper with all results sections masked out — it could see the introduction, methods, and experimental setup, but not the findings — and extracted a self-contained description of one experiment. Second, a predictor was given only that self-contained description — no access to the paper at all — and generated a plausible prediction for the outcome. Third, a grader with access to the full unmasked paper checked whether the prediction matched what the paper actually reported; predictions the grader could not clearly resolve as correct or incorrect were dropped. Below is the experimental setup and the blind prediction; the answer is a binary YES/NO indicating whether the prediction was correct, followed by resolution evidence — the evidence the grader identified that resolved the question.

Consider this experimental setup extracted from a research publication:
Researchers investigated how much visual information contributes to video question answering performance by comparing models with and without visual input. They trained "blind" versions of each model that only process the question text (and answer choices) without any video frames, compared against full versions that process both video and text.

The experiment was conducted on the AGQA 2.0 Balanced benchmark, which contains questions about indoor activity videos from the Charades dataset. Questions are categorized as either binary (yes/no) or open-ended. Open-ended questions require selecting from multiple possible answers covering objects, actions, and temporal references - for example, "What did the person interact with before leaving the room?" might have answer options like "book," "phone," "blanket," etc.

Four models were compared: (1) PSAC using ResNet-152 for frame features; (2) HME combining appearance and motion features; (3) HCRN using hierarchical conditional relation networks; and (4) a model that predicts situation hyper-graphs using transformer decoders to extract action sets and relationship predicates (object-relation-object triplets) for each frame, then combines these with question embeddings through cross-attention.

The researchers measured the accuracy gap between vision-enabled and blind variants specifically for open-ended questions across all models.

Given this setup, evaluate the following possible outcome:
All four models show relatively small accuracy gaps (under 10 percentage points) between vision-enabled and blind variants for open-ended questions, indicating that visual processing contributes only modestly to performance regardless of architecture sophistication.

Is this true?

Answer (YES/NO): NO